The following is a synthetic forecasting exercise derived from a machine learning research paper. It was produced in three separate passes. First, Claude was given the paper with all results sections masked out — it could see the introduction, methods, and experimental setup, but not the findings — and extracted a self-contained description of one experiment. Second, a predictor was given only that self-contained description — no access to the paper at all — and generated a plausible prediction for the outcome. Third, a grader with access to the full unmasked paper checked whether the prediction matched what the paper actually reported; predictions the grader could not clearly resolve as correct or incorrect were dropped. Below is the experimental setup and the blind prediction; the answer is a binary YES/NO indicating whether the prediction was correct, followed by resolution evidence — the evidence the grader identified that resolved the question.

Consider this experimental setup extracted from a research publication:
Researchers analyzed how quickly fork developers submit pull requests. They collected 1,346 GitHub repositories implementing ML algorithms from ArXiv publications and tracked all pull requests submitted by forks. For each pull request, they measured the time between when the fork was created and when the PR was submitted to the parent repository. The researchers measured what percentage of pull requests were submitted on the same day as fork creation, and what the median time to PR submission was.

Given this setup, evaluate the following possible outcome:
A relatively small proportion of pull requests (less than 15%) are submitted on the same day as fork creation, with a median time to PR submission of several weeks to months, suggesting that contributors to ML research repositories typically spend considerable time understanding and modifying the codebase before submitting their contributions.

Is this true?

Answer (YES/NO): NO